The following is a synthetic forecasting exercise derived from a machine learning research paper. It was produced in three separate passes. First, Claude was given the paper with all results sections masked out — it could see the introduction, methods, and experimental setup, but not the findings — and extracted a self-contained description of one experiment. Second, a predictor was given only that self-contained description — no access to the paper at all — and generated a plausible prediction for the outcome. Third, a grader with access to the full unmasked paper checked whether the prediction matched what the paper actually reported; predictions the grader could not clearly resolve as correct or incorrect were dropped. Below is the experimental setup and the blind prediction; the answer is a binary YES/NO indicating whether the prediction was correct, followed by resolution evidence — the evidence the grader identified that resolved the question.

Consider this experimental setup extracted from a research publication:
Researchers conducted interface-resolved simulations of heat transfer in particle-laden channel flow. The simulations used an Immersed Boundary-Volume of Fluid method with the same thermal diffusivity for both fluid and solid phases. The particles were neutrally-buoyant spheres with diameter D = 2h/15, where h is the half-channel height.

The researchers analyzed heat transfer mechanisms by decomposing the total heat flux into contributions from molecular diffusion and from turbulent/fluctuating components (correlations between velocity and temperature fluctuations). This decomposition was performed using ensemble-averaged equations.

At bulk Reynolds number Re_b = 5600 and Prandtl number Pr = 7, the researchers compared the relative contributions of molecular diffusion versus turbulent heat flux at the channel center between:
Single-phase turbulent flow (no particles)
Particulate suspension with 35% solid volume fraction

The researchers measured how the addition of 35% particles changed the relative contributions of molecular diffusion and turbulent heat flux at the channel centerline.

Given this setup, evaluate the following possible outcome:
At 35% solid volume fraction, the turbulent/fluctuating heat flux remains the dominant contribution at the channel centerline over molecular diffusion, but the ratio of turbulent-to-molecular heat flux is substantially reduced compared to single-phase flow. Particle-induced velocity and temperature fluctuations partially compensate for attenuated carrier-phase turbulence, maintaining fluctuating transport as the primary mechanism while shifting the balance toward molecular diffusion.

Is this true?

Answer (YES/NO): NO